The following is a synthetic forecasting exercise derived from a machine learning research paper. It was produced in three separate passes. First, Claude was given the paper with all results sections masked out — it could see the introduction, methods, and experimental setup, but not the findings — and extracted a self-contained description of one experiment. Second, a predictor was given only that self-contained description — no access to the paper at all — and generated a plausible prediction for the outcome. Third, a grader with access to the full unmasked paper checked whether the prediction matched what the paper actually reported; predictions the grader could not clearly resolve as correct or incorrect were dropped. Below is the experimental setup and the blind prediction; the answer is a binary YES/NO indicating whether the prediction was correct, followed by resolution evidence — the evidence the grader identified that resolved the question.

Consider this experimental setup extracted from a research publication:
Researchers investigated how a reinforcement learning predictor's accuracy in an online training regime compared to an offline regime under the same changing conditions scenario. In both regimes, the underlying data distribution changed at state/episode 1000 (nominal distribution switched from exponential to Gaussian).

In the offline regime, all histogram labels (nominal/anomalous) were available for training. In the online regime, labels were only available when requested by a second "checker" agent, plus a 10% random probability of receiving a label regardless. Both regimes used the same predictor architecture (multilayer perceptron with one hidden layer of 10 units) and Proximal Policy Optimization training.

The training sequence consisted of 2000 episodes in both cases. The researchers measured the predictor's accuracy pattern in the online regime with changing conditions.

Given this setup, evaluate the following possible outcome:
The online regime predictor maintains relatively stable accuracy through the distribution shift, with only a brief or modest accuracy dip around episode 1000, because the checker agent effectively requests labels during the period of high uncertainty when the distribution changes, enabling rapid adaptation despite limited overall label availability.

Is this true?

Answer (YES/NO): NO